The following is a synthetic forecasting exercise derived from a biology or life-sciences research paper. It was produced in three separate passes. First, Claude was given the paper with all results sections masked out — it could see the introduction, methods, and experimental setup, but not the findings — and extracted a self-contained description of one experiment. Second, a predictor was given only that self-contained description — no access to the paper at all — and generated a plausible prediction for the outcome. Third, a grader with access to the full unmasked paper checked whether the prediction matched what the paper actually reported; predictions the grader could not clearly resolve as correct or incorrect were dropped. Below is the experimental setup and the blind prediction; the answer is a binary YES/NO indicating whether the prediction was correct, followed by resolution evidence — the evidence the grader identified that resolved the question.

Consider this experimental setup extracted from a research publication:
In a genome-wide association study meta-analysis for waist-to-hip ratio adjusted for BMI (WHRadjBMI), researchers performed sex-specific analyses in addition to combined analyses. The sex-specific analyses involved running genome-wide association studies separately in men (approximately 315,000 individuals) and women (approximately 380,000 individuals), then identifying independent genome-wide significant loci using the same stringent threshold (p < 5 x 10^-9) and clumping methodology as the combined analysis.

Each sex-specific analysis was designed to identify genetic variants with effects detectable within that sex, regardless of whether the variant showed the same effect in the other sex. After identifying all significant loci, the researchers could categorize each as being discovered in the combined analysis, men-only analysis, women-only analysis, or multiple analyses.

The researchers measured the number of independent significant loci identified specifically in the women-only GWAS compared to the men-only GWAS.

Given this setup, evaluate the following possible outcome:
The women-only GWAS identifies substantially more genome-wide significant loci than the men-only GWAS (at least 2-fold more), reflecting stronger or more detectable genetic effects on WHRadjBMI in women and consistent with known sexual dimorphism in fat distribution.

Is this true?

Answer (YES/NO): YES